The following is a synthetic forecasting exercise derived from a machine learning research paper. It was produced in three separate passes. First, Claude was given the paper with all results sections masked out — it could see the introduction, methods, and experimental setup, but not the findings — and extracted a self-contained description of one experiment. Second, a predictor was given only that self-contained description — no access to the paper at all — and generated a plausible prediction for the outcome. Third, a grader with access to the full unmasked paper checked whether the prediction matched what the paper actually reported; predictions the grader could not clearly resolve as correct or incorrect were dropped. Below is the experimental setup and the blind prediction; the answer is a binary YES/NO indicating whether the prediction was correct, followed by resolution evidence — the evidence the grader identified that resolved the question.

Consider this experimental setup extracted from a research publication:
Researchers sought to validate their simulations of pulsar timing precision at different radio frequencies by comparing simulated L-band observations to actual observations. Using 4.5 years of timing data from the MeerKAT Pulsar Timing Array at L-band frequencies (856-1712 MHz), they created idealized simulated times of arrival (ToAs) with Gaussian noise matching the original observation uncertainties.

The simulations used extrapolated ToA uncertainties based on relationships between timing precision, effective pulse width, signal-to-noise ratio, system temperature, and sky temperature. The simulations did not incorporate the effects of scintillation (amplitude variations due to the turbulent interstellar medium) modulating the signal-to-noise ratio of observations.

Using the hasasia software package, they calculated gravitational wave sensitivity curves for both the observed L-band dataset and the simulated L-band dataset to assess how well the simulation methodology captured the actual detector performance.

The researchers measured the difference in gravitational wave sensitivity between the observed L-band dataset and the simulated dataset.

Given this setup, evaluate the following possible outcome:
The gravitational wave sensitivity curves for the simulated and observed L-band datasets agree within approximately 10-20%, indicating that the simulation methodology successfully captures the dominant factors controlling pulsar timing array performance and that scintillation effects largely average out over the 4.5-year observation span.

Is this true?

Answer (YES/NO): NO